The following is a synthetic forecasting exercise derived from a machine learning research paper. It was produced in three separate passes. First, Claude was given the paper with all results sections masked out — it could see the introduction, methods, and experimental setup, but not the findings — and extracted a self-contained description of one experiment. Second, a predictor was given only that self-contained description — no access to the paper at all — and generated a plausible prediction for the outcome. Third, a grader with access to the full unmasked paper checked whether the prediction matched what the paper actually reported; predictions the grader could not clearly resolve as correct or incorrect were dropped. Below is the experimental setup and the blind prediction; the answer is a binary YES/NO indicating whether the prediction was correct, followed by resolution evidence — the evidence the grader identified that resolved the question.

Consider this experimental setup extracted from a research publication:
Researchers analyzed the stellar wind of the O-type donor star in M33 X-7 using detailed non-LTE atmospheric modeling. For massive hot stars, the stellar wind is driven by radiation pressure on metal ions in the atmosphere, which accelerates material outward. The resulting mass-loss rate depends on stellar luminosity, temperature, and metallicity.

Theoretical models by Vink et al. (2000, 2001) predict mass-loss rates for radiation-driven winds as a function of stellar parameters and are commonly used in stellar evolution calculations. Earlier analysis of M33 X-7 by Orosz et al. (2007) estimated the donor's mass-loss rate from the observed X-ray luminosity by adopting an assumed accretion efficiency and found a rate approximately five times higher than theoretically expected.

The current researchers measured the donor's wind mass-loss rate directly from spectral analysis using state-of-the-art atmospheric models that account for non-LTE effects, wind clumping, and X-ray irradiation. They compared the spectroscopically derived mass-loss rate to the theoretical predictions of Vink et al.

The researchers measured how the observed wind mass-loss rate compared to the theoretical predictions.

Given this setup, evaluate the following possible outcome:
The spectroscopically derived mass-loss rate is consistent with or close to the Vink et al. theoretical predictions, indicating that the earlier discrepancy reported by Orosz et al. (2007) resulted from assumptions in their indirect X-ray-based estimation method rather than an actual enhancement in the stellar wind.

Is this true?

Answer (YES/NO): YES